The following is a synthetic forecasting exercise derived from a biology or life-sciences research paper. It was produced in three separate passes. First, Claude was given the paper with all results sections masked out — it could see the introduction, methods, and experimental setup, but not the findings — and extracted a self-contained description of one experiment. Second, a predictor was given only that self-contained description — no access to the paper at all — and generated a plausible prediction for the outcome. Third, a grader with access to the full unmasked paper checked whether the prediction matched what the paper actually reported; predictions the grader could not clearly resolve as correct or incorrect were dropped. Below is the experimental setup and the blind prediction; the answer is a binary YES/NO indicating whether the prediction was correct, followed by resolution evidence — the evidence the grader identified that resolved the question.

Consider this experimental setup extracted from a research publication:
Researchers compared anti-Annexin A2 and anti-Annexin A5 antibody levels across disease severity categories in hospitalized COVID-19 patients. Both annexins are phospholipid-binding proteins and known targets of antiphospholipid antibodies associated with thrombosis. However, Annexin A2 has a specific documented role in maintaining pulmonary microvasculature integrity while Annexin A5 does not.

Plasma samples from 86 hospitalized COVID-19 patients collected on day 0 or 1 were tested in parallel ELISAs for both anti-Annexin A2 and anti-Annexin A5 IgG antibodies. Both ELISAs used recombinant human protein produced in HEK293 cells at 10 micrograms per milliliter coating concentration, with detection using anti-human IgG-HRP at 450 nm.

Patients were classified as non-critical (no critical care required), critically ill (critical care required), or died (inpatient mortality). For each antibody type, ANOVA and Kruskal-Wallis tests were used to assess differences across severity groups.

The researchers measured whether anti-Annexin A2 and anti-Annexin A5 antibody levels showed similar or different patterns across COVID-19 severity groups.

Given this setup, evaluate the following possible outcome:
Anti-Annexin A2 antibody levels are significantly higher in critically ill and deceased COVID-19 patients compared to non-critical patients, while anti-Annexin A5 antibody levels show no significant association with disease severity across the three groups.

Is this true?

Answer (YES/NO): NO